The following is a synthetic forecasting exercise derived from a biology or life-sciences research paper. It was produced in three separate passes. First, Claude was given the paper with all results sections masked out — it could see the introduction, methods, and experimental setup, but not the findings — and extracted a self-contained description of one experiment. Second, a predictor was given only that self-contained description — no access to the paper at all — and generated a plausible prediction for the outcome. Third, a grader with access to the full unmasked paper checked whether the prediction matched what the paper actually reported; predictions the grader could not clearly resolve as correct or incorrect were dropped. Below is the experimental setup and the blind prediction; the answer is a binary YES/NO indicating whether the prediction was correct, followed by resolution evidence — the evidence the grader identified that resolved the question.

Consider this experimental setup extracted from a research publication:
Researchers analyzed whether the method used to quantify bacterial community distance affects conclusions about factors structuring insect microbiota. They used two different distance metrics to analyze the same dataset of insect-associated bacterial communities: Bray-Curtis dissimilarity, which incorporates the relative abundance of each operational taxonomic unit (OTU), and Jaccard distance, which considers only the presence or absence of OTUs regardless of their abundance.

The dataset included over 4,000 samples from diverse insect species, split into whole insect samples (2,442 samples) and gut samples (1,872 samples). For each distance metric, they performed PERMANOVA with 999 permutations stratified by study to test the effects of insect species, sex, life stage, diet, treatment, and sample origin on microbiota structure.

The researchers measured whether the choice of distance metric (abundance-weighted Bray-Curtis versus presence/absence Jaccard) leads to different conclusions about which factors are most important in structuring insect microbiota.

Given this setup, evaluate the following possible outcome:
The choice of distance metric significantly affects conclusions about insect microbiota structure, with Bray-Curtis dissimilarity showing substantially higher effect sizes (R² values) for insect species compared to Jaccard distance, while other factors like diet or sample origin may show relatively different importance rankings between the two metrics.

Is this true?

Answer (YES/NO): NO